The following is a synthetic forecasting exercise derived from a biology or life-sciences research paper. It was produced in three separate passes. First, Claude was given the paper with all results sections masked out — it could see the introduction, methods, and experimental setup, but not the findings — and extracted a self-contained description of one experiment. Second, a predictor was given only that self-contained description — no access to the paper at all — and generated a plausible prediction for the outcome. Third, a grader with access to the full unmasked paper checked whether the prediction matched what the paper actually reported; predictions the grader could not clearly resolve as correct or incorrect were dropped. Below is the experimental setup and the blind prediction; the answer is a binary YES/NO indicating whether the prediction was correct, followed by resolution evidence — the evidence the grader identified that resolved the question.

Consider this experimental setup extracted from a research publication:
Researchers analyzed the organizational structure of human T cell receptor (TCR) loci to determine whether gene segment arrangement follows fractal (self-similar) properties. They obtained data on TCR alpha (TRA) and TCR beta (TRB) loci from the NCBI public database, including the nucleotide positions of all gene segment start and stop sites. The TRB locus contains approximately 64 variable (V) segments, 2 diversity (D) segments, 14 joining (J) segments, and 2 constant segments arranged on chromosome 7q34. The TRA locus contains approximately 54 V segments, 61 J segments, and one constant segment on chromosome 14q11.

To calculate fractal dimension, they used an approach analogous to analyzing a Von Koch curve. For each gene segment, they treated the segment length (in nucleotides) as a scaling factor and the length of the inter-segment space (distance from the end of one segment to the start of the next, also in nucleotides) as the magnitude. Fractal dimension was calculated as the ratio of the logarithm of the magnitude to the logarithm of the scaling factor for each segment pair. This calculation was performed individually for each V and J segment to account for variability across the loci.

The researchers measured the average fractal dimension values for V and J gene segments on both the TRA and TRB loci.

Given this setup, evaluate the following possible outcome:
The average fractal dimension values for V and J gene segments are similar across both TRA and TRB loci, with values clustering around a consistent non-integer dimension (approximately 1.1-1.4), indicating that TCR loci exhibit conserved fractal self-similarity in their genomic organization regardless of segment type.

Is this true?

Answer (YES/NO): NO